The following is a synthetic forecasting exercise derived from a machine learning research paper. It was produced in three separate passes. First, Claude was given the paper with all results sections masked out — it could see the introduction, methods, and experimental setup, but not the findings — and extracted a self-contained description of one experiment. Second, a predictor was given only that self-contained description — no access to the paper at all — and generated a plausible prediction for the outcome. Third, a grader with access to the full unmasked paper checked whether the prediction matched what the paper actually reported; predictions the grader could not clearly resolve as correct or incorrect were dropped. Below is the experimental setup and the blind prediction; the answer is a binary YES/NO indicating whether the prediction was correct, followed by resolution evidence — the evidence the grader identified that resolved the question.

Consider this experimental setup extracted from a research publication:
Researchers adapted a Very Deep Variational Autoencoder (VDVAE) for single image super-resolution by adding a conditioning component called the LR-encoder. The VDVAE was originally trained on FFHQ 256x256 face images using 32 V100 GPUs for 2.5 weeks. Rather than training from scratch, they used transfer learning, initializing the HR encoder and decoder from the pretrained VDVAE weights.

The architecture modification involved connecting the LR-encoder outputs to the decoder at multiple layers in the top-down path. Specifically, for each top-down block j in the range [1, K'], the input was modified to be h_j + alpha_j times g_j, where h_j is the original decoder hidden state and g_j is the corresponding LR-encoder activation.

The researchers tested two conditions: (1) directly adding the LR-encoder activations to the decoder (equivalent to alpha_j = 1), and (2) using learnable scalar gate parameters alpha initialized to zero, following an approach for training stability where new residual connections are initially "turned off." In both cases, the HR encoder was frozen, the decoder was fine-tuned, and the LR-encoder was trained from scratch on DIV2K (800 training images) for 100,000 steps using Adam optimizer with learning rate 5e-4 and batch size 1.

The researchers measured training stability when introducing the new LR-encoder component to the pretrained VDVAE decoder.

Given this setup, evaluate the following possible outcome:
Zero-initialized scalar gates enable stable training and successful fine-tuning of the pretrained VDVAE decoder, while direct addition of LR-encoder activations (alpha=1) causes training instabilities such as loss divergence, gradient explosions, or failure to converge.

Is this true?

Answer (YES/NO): YES